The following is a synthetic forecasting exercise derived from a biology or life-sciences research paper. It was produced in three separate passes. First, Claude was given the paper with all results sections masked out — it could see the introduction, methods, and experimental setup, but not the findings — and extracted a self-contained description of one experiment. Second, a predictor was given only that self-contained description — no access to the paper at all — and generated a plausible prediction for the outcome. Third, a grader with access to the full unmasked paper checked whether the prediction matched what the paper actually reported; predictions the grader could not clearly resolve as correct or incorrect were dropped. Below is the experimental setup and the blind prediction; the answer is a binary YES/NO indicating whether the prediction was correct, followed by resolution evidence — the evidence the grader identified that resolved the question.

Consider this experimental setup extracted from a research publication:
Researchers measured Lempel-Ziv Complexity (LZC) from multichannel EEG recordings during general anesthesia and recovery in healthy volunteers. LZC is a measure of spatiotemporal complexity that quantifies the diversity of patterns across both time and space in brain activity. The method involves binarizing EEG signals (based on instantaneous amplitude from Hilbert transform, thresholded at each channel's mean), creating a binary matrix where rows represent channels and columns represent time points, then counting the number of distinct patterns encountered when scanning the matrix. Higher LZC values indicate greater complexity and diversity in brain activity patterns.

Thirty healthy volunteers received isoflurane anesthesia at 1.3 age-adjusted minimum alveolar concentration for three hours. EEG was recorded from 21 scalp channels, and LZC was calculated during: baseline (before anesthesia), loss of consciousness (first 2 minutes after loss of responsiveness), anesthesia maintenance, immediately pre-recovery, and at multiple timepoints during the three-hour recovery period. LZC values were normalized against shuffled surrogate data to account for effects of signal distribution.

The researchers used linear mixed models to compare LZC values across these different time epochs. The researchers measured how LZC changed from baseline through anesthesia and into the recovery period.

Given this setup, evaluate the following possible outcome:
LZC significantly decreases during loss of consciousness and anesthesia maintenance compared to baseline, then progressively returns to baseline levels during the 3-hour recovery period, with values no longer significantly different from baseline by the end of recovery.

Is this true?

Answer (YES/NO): NO